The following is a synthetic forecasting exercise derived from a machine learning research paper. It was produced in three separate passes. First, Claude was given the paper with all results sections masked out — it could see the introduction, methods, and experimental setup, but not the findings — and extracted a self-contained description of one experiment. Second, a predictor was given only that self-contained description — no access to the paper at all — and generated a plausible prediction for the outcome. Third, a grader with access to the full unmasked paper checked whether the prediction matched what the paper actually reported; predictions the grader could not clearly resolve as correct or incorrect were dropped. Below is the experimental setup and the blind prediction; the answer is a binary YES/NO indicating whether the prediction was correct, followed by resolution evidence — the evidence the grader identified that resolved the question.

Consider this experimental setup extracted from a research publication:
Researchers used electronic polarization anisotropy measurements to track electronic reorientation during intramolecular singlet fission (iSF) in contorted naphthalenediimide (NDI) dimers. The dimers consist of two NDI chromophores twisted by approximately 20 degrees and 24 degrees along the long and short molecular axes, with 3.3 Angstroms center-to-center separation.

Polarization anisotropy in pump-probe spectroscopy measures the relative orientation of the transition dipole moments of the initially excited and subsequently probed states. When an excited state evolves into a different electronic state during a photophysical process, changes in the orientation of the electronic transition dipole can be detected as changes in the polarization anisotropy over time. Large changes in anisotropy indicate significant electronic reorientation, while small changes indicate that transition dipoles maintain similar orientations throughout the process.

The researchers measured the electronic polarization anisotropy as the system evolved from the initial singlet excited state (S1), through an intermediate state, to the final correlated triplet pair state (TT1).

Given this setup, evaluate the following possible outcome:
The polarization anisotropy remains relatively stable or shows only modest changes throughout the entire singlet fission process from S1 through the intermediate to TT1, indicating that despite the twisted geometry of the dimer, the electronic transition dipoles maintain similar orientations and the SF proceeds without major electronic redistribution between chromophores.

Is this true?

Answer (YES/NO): YES